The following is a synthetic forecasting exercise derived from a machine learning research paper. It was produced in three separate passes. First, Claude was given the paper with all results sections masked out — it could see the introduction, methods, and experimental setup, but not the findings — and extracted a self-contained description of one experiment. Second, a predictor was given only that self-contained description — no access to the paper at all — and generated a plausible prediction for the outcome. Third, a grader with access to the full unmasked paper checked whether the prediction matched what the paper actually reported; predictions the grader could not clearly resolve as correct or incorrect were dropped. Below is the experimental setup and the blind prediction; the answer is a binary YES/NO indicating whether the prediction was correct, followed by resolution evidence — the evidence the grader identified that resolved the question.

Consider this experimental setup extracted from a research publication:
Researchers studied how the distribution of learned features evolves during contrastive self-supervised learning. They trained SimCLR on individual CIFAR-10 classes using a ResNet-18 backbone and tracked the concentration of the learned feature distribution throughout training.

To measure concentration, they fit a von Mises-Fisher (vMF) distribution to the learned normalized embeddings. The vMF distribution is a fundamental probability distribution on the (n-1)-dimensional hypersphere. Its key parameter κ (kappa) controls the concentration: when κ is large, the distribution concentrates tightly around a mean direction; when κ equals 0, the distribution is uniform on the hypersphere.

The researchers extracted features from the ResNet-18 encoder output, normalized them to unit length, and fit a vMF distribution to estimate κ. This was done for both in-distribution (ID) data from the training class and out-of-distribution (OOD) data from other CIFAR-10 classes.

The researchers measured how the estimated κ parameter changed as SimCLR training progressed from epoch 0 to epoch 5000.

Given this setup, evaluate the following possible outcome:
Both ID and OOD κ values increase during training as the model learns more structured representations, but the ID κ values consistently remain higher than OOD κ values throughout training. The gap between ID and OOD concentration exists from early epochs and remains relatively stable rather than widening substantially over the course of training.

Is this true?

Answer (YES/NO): NO